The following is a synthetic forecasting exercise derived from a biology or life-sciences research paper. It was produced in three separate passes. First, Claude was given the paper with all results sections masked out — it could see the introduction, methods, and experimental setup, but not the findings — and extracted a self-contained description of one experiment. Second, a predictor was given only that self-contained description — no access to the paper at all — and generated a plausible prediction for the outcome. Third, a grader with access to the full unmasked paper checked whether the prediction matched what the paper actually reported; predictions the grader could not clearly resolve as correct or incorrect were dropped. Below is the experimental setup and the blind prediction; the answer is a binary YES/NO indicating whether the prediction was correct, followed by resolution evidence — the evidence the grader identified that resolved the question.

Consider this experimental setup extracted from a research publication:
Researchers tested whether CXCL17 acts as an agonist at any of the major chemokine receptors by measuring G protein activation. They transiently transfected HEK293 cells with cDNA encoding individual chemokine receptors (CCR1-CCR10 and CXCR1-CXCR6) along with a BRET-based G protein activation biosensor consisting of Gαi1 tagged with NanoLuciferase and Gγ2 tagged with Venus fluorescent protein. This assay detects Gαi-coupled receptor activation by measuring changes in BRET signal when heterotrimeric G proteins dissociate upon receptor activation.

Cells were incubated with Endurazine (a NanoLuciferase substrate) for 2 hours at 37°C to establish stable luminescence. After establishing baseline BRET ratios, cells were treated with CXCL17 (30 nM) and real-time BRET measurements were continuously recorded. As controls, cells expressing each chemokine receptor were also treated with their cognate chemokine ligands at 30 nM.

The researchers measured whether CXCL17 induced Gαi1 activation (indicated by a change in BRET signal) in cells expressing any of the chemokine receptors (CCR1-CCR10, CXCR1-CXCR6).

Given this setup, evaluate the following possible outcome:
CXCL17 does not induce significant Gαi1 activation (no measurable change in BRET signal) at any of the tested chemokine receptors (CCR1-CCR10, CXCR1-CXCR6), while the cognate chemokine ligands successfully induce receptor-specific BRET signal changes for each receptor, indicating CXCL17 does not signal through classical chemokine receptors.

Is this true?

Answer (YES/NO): YES